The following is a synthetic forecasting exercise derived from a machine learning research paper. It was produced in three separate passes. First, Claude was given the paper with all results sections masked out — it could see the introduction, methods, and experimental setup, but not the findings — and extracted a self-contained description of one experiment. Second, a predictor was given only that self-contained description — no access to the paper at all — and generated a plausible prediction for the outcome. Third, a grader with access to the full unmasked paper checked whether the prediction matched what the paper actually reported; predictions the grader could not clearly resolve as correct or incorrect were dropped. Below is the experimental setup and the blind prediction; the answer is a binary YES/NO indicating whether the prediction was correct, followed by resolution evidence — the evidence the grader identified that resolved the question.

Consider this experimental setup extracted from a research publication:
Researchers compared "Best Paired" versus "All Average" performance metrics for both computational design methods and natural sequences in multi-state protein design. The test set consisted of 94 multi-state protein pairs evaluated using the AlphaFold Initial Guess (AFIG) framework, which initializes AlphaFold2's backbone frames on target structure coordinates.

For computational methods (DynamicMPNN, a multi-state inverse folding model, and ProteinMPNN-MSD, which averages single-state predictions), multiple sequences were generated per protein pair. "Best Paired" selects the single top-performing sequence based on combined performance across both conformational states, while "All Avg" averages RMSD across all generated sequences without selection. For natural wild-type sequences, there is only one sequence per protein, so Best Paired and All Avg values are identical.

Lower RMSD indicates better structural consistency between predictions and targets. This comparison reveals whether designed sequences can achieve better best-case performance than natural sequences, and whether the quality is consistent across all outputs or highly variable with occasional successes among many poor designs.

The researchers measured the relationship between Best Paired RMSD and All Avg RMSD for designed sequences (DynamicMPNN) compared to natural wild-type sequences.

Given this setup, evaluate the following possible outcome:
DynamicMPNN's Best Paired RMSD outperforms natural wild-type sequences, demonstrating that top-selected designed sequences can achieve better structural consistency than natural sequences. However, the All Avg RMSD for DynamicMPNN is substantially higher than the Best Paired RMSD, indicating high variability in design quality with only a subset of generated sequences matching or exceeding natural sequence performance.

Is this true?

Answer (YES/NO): YES